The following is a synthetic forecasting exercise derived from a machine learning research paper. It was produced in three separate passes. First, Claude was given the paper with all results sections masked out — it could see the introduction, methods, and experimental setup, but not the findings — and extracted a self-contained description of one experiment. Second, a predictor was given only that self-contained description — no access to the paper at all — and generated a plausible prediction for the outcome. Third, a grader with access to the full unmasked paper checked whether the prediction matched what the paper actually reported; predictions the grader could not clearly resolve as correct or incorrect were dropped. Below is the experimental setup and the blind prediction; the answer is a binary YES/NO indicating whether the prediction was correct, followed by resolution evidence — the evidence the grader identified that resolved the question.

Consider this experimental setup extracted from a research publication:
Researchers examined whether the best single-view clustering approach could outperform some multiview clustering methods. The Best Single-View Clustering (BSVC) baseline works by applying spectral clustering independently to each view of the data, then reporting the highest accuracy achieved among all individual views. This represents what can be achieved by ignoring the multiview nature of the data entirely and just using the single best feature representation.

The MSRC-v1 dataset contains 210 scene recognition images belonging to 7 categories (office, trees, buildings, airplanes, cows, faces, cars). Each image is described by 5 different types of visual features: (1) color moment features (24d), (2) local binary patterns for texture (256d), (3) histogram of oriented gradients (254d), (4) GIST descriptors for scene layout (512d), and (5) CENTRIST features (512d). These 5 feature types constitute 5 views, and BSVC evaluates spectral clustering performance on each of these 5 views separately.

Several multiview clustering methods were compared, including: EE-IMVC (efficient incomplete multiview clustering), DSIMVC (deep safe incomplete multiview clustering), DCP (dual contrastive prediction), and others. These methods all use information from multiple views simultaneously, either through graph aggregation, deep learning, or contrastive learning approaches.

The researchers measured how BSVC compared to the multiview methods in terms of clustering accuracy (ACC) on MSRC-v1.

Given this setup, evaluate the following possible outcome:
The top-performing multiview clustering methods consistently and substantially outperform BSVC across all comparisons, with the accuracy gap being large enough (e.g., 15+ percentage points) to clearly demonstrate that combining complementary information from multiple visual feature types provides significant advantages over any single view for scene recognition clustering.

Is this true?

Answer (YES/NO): NO